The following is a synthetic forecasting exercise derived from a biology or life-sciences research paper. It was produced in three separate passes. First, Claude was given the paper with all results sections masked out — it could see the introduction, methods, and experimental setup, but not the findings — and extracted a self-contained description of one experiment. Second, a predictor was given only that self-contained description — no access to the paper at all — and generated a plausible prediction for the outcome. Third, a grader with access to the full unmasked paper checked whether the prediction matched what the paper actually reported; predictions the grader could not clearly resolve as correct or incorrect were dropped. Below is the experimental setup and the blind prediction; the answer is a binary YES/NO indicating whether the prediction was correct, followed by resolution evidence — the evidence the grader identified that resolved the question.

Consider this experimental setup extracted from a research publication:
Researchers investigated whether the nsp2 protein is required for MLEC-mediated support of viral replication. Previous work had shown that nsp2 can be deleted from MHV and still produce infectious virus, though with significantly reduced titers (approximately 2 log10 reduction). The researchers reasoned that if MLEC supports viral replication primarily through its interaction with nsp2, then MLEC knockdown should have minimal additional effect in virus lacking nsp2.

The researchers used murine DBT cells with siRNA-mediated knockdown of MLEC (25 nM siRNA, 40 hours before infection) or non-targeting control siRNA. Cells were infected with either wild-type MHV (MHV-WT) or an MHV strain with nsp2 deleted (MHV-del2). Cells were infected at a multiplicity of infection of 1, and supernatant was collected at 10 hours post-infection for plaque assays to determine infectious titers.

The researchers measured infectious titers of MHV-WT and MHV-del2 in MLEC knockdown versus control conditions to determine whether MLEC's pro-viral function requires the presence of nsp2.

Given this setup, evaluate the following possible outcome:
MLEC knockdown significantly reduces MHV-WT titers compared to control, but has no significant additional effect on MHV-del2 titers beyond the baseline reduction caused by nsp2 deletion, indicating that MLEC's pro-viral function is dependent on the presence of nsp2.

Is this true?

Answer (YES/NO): NO